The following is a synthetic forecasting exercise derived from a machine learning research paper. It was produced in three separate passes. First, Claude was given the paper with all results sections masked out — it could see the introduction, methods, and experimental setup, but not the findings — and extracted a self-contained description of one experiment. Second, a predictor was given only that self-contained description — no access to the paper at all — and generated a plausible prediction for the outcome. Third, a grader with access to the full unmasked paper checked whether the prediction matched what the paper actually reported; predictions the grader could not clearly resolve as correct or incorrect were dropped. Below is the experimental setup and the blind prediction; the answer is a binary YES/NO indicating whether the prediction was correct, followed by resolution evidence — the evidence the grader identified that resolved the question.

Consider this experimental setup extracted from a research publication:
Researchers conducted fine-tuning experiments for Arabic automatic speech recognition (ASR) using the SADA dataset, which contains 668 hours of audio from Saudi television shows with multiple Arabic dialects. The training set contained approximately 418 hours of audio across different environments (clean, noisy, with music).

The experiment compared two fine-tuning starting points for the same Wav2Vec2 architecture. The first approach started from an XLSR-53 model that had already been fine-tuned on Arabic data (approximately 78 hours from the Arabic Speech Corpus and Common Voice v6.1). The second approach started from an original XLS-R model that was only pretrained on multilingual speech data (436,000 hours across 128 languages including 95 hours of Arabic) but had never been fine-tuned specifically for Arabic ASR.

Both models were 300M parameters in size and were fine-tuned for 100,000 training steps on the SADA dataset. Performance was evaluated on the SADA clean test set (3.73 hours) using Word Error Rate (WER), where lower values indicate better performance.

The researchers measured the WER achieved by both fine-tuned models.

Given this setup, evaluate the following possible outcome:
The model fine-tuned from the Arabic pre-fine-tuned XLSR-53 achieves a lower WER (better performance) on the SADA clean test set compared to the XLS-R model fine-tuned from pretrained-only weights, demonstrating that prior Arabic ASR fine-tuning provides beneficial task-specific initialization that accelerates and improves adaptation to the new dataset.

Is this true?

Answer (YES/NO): YES